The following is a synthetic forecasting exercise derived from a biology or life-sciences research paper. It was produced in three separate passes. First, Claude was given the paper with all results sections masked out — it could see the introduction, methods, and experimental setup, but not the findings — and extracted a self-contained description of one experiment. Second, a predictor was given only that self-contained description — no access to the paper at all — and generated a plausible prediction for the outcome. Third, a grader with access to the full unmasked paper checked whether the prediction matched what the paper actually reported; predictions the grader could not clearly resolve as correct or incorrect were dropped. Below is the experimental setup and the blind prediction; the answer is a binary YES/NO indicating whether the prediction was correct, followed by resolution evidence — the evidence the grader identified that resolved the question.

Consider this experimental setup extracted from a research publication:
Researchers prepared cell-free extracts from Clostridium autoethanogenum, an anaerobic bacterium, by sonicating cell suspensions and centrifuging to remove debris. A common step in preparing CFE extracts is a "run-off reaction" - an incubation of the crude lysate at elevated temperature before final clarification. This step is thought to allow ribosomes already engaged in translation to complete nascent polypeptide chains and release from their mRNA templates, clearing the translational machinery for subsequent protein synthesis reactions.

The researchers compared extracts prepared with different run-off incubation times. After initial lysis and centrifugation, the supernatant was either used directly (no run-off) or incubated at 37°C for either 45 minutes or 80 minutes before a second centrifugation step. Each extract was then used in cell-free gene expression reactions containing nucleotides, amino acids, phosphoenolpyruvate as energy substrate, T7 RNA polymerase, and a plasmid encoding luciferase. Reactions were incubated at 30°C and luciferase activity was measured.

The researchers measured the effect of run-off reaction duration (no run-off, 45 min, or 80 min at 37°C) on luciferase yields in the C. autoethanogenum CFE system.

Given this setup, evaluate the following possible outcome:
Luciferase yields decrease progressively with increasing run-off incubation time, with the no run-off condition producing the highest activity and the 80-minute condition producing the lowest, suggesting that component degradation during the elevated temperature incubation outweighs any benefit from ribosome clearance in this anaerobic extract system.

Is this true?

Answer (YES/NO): YES